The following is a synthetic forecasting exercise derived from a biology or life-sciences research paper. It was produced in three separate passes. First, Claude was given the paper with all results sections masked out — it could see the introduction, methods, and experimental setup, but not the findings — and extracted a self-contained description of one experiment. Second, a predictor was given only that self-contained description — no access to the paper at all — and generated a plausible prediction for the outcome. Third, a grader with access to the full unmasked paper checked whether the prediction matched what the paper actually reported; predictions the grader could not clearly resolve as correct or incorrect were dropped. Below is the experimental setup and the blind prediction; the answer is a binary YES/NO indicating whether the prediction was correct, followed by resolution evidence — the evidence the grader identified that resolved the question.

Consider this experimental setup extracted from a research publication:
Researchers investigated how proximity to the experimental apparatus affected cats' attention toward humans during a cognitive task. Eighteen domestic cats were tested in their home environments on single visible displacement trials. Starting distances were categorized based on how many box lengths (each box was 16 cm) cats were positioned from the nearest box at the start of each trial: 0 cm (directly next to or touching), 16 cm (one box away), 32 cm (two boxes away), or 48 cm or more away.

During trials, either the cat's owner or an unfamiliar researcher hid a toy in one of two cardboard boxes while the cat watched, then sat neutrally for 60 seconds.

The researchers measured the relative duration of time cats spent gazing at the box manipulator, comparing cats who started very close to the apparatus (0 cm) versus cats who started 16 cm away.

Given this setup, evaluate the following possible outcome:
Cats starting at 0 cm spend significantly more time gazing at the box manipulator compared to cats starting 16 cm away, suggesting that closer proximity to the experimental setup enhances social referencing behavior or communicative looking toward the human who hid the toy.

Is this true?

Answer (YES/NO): YES